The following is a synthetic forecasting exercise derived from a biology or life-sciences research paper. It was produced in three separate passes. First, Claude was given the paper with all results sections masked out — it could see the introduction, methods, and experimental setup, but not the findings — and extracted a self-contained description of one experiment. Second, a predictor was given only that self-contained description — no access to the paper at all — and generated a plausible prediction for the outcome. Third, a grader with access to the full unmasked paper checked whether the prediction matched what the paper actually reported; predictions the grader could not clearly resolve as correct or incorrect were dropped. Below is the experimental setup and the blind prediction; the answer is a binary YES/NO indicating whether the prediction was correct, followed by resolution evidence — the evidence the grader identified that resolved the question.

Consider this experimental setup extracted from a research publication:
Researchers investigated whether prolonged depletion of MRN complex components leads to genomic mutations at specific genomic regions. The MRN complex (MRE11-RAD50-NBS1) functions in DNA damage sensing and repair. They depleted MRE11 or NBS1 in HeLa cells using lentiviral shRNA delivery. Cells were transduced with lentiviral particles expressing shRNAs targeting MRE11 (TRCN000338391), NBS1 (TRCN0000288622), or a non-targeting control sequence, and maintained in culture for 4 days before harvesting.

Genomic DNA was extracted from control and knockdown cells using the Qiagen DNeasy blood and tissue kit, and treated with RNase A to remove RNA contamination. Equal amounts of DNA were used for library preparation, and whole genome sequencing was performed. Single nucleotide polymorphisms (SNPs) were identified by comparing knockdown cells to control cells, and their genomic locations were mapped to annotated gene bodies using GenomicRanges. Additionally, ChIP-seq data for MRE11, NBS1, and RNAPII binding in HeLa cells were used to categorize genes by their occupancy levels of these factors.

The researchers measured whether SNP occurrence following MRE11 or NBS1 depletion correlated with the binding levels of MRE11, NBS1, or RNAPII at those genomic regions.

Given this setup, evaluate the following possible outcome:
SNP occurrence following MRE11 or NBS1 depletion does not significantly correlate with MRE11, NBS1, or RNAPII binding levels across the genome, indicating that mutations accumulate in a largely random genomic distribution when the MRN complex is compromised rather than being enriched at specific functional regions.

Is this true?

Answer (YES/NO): NO